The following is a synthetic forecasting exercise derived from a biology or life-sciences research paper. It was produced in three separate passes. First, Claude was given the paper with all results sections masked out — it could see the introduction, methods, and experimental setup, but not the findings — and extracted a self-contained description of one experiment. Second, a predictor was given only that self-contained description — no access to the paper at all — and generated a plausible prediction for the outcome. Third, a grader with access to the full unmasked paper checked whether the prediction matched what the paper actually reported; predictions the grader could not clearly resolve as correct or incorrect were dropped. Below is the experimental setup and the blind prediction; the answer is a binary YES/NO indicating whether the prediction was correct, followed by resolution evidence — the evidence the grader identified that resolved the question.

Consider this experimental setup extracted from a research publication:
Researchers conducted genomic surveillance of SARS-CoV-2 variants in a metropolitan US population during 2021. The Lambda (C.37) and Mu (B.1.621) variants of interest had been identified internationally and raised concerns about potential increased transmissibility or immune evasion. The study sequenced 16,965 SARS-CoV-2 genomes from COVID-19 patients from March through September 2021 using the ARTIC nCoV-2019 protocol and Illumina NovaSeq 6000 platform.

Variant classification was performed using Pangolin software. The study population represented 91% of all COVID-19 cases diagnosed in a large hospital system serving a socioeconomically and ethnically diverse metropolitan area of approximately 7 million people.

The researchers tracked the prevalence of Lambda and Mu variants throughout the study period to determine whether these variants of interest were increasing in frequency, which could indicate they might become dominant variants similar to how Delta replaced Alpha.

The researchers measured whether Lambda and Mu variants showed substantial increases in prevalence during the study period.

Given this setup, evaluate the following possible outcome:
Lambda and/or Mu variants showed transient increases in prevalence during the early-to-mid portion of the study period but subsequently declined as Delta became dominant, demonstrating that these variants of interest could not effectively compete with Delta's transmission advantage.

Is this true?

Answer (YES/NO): NO